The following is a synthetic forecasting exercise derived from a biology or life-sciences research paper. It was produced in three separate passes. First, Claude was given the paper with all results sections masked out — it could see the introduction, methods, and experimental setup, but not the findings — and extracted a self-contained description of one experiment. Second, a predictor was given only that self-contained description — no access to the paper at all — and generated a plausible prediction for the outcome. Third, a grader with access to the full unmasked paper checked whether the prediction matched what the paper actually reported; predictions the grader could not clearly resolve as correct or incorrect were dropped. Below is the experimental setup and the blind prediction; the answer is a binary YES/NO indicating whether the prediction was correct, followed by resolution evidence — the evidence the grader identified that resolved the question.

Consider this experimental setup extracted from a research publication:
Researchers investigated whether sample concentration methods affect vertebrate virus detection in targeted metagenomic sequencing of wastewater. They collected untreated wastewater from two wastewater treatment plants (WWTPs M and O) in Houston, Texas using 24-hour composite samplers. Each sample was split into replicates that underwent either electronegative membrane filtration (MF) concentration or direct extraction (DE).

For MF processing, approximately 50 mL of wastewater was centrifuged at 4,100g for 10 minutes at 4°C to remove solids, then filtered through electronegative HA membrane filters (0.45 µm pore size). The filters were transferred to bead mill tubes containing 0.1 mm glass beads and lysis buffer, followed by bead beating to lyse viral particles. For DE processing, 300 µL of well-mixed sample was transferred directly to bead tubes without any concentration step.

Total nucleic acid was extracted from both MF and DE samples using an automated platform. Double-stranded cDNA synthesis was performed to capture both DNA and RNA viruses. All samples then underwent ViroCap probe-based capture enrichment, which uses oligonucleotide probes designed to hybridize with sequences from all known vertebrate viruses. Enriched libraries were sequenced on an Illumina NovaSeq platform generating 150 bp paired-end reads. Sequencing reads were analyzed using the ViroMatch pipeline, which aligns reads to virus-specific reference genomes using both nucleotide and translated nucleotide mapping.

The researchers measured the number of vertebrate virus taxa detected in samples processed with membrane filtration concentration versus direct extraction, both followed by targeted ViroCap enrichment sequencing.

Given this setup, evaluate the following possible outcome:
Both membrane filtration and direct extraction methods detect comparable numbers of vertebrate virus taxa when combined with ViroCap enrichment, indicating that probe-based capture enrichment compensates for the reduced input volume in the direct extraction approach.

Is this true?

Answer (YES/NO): NO